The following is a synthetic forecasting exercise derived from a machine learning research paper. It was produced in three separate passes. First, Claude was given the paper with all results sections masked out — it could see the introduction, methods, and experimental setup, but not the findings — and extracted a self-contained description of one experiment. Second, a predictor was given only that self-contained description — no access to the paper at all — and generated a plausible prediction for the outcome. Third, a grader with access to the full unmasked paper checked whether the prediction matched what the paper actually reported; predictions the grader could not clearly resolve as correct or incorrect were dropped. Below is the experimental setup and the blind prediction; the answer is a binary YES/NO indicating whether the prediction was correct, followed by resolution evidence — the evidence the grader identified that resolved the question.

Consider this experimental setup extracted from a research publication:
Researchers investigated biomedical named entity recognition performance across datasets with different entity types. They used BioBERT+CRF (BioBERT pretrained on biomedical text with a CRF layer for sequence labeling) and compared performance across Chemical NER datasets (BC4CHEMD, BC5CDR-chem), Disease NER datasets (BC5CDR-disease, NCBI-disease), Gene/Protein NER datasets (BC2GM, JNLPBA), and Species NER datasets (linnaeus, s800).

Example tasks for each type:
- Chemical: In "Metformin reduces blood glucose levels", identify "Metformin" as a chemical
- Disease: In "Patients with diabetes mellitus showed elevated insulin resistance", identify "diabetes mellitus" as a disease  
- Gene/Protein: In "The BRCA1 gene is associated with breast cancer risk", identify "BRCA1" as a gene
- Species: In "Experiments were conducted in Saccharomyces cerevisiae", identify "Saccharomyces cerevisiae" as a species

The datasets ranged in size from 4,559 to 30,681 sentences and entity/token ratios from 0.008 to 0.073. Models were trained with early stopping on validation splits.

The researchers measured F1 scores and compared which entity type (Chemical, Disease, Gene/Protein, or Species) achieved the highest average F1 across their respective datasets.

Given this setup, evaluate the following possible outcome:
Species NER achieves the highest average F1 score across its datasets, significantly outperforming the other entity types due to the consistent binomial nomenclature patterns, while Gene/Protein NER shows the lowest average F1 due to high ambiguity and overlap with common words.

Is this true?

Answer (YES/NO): NO